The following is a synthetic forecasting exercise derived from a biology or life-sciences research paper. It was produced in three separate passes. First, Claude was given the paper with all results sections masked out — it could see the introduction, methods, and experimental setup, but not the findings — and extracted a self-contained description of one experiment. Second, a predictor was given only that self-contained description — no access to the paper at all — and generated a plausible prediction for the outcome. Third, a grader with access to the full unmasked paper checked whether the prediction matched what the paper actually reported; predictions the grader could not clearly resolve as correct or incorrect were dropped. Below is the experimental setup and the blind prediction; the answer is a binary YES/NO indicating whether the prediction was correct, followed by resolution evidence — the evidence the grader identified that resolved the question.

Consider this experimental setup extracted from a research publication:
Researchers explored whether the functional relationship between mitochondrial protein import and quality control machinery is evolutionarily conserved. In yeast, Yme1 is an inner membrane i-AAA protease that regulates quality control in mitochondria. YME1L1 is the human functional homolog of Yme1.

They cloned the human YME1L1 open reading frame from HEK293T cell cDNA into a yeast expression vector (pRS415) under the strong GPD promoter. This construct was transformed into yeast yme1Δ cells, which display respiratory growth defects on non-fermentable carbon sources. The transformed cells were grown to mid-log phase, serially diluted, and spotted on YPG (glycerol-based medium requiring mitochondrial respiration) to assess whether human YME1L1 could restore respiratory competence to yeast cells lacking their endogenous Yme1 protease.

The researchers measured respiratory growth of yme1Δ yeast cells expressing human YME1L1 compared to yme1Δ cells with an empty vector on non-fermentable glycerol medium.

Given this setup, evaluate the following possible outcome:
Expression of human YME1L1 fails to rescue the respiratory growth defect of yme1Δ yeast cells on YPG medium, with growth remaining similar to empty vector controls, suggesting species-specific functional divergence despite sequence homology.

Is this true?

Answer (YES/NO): NO